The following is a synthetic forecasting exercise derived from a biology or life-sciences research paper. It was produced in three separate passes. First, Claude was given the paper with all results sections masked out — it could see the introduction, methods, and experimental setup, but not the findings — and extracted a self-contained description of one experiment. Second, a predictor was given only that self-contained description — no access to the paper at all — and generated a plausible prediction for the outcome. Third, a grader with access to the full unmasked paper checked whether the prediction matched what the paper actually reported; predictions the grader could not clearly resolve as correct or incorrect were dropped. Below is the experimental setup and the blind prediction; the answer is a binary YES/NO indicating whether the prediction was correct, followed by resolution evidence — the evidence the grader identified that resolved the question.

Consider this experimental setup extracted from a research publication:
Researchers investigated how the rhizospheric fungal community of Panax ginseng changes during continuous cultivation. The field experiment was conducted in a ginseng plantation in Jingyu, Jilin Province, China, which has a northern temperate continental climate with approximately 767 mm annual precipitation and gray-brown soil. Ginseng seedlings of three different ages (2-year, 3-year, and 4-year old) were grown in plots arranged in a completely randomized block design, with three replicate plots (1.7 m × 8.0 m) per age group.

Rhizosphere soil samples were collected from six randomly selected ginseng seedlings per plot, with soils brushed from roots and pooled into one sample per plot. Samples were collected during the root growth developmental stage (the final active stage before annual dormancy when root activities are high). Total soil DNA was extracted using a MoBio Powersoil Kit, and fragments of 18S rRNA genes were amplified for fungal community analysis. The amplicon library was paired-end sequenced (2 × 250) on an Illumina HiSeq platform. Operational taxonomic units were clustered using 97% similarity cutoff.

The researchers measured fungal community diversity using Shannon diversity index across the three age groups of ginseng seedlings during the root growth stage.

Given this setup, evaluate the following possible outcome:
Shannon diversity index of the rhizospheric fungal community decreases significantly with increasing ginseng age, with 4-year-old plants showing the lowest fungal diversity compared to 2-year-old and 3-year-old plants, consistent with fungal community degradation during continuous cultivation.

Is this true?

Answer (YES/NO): NO